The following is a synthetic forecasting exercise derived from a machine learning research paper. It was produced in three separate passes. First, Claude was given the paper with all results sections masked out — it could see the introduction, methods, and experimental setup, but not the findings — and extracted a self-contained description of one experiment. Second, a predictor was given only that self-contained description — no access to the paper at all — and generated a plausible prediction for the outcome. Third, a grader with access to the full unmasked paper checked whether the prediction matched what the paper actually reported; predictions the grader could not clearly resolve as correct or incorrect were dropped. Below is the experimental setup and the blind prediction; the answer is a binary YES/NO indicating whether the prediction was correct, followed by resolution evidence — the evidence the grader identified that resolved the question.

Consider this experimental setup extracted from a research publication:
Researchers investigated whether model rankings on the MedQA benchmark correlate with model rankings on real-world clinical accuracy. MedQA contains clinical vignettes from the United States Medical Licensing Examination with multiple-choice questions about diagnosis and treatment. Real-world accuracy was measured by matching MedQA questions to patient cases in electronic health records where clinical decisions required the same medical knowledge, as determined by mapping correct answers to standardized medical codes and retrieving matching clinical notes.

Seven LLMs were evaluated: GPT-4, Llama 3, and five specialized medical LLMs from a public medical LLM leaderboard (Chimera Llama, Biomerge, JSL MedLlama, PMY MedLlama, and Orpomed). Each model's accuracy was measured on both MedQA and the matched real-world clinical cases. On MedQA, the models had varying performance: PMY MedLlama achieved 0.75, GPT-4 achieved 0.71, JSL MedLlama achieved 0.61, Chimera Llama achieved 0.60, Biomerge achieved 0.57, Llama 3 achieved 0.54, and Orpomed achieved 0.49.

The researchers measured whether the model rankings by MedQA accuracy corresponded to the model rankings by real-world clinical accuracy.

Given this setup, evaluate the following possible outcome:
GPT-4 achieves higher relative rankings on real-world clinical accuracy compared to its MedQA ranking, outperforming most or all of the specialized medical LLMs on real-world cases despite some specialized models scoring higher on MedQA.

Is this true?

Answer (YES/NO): NO